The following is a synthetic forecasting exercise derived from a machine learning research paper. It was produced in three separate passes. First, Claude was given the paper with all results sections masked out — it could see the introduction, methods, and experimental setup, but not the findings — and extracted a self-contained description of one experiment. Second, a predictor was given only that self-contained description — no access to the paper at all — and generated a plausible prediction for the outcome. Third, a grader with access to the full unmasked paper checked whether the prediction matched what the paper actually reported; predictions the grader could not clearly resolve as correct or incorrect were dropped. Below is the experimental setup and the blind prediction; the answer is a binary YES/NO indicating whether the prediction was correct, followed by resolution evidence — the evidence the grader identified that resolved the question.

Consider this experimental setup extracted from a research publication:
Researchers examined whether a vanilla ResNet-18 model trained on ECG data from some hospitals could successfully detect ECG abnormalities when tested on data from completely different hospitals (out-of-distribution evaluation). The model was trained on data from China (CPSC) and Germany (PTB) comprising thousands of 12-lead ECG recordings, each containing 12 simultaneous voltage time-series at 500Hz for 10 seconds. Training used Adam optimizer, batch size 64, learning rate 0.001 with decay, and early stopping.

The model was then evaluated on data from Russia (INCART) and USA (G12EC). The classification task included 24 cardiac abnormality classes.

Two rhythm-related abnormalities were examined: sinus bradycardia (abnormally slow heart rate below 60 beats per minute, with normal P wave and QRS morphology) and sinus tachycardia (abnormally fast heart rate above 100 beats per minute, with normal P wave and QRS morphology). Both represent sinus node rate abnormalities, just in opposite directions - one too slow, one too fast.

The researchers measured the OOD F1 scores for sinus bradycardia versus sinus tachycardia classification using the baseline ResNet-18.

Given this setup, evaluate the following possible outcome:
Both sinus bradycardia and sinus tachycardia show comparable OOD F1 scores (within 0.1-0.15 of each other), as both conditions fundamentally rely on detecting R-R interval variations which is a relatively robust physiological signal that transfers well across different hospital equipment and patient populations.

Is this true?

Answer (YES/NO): NO